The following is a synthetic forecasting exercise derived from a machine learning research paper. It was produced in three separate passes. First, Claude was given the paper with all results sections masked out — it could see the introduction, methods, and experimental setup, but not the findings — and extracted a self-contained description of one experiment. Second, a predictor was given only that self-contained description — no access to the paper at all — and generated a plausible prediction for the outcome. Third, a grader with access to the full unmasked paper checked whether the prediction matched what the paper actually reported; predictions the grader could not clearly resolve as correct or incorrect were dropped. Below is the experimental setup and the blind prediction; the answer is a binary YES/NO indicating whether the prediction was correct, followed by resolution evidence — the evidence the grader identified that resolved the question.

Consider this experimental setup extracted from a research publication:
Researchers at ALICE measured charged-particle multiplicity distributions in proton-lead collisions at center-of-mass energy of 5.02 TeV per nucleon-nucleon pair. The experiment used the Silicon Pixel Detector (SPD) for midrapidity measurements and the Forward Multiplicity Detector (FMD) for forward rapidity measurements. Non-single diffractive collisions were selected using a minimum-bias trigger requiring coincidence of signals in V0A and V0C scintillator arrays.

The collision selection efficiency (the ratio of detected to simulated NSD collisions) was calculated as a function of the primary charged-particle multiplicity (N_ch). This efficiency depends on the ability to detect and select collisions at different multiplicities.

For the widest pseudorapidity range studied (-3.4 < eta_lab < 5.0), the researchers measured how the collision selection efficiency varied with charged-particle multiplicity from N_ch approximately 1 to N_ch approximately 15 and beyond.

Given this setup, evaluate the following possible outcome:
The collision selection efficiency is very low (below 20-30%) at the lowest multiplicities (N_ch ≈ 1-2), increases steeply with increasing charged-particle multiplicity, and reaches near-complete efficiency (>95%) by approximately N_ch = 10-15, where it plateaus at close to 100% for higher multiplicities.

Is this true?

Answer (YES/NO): NO